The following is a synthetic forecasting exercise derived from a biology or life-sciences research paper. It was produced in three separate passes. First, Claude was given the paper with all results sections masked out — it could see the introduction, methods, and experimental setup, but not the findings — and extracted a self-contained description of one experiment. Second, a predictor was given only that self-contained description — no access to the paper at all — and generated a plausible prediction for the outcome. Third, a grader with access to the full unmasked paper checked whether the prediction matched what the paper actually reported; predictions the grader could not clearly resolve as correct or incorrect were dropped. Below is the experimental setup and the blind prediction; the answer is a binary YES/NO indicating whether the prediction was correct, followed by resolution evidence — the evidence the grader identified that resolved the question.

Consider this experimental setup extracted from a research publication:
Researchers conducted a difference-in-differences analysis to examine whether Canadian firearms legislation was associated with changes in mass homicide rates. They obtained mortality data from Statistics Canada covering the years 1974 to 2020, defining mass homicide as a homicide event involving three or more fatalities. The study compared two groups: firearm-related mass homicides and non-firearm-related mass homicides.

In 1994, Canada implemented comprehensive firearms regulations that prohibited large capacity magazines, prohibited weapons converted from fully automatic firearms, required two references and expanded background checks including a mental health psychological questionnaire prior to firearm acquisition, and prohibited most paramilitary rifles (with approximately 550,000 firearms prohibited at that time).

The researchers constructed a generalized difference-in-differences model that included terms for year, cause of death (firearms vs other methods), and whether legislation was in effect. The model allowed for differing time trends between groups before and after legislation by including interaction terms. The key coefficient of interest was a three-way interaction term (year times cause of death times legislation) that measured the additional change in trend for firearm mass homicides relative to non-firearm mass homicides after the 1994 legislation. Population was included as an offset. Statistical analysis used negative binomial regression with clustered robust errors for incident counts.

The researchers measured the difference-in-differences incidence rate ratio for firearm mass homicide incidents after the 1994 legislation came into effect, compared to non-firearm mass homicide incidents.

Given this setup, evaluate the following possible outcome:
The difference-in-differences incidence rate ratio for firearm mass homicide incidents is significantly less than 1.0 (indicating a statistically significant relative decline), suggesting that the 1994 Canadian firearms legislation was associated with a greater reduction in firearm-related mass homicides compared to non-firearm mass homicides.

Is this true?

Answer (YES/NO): NO